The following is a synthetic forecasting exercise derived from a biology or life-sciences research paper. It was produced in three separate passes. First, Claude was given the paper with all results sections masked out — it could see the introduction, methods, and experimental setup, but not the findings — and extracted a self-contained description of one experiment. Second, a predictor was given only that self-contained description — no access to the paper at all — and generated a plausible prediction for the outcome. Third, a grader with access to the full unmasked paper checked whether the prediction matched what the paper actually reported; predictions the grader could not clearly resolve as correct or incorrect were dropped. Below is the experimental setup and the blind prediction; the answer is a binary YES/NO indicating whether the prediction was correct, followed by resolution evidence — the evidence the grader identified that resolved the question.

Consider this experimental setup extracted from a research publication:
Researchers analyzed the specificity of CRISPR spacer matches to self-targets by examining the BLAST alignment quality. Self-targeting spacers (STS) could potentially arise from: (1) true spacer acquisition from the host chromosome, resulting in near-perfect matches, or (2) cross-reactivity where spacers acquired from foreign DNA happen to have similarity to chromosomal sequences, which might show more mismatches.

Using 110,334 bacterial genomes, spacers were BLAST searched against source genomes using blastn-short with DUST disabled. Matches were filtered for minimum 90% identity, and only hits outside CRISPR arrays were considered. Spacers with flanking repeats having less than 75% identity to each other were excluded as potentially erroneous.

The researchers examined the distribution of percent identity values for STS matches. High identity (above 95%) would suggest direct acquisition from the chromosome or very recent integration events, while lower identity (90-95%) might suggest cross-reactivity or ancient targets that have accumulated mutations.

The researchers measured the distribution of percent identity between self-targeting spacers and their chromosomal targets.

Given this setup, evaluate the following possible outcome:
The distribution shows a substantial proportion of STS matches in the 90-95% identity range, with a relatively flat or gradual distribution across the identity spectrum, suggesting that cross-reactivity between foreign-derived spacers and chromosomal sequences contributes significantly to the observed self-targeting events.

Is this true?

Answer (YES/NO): NO